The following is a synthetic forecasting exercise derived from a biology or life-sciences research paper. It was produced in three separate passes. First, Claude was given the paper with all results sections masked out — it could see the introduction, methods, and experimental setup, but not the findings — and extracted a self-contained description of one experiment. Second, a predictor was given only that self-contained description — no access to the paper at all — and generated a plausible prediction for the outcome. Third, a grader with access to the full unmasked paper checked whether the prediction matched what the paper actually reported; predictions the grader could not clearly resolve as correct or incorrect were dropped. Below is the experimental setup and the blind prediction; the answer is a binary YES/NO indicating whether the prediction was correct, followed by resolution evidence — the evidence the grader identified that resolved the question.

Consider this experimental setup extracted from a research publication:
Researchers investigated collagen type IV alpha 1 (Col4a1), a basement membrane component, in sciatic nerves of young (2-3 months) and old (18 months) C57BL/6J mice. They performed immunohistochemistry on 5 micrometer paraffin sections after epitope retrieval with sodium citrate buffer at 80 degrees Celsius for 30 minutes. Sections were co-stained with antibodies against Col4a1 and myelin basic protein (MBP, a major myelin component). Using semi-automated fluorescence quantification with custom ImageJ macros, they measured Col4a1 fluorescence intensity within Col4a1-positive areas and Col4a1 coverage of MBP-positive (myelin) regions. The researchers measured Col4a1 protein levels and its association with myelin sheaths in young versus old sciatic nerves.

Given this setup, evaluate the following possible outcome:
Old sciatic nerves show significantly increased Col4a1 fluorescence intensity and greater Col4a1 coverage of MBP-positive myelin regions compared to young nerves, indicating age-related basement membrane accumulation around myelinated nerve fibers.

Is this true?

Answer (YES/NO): YES